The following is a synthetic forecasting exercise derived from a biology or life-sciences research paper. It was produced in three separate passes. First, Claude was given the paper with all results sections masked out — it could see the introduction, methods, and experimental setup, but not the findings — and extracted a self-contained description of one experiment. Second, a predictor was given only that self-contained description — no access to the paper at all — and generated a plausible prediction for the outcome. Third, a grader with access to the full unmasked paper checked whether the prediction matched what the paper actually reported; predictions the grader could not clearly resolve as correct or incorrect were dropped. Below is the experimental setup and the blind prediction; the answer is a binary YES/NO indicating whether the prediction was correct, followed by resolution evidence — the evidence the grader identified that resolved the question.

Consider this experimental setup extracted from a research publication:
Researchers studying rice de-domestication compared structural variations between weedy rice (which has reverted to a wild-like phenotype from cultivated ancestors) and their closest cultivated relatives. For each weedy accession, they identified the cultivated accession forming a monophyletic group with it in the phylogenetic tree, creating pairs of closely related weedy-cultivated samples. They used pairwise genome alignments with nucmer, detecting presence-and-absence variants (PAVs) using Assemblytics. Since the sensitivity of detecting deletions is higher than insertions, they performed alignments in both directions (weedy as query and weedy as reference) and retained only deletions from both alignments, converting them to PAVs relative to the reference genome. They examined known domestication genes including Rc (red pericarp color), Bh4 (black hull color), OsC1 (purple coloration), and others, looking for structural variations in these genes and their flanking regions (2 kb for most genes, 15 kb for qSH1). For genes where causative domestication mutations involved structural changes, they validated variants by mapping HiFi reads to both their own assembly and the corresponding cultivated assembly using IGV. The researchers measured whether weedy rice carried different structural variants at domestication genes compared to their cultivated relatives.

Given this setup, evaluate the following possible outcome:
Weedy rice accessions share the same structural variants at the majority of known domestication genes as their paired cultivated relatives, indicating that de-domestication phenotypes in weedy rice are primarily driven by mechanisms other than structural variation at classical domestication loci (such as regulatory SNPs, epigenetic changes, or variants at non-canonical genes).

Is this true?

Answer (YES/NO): NO